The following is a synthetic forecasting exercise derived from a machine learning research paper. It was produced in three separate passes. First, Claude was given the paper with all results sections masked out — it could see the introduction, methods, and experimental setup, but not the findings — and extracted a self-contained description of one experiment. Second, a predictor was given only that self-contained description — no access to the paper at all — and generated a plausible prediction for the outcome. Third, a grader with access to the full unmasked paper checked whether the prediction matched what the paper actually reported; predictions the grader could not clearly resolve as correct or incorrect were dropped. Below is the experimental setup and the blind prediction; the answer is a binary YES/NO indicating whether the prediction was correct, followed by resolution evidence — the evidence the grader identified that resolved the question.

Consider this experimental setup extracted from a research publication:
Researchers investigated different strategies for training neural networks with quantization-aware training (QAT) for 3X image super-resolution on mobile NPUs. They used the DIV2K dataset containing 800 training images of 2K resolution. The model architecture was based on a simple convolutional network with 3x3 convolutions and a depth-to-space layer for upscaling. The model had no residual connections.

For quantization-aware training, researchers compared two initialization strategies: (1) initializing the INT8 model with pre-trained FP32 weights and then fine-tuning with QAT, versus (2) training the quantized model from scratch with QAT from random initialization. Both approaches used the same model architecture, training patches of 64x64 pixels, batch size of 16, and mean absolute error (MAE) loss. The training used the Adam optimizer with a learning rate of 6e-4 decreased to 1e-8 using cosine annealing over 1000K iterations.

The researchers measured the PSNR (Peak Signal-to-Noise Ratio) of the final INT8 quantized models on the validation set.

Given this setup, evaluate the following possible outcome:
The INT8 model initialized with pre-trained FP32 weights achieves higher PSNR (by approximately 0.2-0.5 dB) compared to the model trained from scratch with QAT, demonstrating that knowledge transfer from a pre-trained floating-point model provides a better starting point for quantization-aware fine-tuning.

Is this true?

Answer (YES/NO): NO